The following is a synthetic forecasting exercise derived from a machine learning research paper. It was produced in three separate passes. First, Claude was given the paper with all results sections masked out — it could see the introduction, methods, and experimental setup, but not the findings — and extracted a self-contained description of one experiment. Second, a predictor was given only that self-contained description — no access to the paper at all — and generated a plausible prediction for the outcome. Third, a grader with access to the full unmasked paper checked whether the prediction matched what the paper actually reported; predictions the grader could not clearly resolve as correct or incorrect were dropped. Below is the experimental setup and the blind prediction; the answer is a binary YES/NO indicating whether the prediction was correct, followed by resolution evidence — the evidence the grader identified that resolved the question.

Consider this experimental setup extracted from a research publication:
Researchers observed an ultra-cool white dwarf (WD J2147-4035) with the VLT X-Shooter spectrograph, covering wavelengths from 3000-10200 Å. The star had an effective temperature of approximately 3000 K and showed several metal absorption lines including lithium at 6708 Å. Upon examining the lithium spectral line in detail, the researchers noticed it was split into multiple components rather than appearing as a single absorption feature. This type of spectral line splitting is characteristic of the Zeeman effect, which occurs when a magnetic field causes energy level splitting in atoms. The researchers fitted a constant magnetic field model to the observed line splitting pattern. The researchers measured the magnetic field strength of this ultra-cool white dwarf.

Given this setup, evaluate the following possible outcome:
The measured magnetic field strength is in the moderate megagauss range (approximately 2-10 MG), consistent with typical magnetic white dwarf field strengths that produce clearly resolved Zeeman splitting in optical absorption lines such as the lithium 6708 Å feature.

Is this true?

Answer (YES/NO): NO